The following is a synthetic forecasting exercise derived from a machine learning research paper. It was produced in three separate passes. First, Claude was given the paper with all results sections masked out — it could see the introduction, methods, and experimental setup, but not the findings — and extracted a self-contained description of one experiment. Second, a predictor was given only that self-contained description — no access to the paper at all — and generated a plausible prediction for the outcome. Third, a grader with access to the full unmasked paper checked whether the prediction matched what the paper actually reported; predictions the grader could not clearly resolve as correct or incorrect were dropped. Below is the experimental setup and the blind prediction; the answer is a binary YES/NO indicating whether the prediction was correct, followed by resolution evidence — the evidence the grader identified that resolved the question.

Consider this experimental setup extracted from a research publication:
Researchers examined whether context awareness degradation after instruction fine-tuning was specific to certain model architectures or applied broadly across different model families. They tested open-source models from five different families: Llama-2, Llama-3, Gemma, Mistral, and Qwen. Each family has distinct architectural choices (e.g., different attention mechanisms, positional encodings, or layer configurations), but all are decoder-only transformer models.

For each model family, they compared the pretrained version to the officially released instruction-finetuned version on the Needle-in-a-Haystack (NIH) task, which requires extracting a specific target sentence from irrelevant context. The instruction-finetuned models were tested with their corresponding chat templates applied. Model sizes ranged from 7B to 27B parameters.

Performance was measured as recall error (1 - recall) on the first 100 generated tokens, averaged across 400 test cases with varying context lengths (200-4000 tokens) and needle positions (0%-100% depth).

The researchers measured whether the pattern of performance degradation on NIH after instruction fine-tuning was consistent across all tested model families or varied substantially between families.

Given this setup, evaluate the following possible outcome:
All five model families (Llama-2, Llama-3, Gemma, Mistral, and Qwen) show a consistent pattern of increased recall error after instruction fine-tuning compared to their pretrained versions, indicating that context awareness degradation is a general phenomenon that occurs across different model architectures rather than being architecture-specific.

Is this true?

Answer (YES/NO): YES